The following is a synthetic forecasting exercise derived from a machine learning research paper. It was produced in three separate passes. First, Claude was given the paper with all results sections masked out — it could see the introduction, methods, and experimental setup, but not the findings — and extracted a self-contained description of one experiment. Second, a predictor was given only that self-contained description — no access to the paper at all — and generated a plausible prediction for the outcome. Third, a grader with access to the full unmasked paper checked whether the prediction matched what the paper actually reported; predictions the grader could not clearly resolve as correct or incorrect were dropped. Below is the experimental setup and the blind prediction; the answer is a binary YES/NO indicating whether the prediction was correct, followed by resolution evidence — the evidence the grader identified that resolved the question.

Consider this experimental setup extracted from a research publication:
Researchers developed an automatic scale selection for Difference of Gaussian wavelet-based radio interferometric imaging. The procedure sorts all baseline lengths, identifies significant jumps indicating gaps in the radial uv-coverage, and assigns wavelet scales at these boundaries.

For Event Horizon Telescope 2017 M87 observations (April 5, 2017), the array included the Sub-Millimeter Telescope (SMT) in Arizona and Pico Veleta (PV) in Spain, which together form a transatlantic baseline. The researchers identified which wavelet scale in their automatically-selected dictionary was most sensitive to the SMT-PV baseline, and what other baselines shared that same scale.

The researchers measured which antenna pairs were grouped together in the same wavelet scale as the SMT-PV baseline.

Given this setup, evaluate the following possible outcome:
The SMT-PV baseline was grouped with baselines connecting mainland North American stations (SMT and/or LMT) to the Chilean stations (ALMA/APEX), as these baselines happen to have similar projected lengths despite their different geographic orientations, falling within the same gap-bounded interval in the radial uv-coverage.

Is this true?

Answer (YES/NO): YES